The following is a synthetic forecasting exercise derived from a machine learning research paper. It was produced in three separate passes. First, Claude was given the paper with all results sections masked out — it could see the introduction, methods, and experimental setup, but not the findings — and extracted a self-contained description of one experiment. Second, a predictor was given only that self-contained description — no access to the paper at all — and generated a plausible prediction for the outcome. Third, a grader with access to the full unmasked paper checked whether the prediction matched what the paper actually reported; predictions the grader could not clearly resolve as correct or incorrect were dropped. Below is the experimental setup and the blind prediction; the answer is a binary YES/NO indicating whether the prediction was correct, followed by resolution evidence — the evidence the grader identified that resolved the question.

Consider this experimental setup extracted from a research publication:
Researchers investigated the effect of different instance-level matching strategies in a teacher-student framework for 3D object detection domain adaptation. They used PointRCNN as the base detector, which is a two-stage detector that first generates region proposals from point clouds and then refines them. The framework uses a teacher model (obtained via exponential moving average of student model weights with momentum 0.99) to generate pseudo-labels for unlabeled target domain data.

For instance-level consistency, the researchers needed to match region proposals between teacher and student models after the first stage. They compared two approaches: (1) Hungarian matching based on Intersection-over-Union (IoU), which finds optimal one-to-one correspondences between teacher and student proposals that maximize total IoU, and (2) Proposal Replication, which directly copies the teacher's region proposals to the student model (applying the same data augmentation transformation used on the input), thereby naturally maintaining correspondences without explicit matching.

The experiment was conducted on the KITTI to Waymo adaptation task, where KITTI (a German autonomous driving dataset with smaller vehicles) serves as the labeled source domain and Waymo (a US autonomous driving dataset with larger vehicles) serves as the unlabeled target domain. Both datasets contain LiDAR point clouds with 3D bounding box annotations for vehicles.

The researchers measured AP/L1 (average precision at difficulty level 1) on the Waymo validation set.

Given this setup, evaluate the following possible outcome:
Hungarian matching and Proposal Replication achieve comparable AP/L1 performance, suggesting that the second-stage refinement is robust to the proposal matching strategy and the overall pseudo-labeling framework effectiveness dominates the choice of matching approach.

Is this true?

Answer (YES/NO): NO